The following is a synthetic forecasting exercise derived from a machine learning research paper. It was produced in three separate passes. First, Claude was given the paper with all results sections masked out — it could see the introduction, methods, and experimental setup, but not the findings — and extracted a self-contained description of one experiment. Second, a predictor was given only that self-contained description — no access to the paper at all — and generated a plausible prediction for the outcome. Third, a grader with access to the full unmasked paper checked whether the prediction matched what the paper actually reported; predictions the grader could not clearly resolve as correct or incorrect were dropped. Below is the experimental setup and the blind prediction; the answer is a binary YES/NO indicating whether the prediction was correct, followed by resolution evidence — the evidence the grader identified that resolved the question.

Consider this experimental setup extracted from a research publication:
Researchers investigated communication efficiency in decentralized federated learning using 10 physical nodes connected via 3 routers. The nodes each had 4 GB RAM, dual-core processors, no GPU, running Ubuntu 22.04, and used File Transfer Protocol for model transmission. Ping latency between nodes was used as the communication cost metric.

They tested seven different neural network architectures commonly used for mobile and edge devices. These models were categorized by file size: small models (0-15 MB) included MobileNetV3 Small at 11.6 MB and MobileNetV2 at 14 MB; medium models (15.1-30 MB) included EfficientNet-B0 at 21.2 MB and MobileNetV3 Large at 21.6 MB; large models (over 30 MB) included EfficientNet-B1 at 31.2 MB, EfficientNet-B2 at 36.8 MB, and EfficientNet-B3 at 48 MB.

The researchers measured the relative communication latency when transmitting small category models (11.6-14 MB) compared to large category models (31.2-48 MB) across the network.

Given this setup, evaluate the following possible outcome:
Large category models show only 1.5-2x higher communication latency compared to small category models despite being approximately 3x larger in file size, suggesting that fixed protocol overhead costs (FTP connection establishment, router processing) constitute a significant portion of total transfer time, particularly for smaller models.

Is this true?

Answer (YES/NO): NO